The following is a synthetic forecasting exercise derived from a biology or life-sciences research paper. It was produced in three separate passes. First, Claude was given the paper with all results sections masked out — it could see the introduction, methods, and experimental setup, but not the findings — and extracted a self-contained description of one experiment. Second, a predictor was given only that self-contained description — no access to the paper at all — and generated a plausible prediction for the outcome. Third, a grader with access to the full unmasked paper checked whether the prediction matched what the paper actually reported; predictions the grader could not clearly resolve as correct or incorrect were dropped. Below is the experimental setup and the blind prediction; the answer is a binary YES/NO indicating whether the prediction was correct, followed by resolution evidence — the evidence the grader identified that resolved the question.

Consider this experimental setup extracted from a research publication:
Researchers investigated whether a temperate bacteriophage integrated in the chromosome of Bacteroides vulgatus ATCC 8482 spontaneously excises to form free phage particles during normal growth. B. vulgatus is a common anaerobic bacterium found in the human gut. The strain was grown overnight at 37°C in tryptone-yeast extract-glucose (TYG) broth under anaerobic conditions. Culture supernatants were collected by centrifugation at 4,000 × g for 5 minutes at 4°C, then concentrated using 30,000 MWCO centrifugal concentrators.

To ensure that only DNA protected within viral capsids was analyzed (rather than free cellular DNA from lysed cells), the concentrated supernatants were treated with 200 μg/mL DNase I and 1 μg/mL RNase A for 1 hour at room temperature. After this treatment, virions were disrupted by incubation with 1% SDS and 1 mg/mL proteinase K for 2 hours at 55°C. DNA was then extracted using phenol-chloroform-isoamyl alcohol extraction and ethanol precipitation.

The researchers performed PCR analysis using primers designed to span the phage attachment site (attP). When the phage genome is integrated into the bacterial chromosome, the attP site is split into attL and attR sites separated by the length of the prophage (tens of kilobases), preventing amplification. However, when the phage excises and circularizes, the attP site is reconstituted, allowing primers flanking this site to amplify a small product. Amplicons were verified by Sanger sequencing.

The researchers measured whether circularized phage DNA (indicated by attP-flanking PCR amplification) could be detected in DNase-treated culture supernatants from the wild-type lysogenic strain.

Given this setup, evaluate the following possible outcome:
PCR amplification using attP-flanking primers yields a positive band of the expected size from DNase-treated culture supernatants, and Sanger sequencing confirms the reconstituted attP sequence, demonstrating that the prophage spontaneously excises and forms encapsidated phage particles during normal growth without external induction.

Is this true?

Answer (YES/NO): YES